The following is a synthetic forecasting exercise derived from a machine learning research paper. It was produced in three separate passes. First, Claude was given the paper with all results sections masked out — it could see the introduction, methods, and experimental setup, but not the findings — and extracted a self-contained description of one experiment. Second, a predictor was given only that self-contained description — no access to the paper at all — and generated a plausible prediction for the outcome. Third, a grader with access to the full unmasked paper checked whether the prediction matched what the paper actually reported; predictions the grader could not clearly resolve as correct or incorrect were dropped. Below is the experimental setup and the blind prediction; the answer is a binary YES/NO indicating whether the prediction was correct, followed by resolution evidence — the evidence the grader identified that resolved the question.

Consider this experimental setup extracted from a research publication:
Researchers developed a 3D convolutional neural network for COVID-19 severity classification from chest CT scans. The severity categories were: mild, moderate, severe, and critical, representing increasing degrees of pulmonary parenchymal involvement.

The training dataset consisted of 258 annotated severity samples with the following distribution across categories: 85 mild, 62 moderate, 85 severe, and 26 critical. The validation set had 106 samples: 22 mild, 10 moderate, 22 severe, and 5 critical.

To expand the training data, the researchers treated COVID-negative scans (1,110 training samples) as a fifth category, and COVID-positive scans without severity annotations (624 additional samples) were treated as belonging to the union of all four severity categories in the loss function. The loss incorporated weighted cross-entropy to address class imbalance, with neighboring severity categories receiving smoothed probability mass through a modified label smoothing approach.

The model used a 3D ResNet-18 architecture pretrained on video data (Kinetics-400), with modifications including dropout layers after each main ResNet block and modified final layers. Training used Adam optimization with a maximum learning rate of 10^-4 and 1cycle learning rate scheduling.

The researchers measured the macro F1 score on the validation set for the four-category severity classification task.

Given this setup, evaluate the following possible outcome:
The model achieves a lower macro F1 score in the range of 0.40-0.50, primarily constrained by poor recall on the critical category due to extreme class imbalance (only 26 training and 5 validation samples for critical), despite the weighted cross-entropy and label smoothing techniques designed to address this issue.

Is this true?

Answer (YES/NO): NO